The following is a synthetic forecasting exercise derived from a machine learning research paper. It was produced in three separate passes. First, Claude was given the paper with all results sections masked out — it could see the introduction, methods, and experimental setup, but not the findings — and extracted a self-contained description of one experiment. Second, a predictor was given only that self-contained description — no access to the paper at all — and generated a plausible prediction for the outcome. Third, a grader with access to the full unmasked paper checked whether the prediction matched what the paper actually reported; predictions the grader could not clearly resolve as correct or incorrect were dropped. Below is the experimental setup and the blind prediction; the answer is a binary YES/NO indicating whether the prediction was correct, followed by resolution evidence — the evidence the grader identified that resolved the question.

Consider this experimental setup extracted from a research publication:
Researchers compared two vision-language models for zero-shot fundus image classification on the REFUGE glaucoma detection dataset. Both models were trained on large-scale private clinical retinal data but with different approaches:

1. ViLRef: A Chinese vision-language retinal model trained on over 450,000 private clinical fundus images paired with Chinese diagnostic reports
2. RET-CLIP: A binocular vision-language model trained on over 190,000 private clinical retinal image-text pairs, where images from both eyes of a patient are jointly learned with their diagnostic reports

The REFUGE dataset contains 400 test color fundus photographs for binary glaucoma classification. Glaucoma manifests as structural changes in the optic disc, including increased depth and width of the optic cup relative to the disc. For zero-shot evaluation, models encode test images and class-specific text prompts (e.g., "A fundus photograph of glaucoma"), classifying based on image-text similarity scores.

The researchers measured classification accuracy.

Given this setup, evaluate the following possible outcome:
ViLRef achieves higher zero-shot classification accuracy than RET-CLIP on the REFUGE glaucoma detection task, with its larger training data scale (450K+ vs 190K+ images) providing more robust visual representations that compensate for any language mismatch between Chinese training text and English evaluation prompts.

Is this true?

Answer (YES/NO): NO